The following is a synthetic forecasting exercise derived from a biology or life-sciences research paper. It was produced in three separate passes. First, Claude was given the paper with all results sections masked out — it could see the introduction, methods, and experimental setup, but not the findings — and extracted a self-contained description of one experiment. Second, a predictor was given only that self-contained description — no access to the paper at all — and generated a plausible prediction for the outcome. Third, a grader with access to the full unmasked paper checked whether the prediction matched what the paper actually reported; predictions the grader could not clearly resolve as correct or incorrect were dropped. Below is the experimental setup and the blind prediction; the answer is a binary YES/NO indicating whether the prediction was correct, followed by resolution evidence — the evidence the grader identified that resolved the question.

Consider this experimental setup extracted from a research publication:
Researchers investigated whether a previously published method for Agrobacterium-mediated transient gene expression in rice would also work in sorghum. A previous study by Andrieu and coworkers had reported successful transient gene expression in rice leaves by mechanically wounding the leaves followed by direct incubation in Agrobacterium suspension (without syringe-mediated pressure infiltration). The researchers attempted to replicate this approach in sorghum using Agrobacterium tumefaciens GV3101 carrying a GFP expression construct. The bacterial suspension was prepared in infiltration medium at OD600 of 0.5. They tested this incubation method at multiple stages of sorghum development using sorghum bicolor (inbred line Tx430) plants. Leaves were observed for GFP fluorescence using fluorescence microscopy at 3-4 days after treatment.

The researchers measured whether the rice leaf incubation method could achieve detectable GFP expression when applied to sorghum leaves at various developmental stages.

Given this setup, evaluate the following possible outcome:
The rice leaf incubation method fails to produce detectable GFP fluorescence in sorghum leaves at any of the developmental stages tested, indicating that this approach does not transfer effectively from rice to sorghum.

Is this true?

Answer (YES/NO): YES